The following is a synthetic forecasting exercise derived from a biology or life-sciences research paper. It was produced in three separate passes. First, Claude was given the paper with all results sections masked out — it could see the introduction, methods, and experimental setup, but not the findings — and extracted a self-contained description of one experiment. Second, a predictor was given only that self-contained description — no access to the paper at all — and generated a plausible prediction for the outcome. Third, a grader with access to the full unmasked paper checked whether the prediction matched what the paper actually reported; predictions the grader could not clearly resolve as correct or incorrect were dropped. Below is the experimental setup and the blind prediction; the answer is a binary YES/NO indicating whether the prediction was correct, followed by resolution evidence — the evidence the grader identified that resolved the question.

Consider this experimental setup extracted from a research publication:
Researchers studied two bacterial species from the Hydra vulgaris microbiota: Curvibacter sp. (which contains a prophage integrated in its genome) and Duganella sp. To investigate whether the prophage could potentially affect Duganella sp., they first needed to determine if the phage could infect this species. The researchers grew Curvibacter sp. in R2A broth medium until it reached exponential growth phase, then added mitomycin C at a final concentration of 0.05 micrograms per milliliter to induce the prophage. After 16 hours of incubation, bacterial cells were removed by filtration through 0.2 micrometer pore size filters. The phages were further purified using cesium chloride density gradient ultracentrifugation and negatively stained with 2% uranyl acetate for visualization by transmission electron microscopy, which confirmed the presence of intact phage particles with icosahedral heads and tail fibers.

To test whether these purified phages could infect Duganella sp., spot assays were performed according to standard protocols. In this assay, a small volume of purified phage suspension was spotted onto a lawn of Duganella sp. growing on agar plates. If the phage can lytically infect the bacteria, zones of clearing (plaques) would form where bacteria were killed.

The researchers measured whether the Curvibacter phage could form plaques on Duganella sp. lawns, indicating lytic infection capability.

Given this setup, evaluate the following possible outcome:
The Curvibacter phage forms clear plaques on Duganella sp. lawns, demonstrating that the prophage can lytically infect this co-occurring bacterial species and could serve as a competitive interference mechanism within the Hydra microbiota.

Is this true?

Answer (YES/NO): YES